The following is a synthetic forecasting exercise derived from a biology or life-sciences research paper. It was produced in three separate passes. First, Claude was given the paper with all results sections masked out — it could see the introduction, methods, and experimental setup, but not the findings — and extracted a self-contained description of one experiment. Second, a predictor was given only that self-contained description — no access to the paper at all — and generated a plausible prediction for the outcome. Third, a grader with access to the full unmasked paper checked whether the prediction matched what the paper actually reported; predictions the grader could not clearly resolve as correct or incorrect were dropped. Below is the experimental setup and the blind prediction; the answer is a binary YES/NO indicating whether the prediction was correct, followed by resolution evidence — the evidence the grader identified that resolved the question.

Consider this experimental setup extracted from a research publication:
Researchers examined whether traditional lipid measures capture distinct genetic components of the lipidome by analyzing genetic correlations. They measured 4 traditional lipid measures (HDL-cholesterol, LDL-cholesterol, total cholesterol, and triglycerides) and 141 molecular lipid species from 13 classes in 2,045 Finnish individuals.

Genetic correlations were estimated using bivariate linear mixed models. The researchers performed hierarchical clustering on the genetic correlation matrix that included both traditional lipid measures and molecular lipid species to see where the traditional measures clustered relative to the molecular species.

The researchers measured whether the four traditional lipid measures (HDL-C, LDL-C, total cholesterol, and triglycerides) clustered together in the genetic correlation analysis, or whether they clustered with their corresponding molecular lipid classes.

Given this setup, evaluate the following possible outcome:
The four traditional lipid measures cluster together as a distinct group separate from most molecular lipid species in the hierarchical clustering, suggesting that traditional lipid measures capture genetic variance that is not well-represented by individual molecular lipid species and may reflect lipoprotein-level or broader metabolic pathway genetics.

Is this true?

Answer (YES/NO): NO